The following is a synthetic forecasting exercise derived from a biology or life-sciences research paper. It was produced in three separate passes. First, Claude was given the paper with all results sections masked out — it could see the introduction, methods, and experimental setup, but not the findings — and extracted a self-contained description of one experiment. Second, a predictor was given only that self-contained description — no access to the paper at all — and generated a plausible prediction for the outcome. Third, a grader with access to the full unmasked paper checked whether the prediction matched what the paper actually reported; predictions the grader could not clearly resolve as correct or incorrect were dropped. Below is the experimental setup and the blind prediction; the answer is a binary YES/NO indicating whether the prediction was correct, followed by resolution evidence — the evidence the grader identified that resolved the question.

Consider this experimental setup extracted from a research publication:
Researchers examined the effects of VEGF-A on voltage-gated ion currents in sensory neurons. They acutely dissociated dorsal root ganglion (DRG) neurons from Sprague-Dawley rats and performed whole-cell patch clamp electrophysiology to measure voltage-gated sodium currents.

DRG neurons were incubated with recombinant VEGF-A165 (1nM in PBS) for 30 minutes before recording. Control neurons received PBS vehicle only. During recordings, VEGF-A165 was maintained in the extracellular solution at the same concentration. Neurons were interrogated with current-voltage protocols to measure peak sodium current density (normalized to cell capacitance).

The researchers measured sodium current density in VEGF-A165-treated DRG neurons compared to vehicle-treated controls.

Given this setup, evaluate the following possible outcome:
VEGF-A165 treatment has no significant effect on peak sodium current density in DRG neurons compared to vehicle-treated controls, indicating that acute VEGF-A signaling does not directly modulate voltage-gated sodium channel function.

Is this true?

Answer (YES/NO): NO